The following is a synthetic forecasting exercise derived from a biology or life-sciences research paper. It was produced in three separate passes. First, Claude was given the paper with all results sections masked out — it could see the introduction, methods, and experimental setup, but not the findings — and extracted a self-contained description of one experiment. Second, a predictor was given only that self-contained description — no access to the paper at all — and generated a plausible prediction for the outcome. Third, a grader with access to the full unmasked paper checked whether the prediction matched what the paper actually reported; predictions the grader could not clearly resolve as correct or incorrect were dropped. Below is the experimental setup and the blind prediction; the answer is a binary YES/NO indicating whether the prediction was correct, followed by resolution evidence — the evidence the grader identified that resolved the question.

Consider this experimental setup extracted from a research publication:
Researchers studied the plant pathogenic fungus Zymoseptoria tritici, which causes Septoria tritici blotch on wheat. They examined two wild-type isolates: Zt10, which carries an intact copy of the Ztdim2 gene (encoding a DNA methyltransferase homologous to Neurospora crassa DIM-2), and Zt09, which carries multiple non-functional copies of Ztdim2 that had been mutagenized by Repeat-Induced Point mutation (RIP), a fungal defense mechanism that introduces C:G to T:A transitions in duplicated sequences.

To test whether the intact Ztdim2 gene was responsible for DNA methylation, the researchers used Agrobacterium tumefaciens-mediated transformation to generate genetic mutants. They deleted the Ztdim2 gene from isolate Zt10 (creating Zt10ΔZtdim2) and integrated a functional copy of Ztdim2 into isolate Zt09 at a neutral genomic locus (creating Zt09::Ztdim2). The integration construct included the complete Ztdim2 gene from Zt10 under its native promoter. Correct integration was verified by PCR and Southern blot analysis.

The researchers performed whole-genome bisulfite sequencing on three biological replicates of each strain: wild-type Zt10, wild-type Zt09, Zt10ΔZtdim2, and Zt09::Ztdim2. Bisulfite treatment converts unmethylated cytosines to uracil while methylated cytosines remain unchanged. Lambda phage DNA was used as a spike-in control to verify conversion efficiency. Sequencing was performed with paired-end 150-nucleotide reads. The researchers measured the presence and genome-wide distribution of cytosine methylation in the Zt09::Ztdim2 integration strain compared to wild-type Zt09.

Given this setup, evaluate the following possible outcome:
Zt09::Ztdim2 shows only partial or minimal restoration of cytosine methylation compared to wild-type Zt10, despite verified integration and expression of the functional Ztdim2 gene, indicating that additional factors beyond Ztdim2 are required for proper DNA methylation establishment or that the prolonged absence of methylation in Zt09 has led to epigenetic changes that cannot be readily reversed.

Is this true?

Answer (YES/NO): NO